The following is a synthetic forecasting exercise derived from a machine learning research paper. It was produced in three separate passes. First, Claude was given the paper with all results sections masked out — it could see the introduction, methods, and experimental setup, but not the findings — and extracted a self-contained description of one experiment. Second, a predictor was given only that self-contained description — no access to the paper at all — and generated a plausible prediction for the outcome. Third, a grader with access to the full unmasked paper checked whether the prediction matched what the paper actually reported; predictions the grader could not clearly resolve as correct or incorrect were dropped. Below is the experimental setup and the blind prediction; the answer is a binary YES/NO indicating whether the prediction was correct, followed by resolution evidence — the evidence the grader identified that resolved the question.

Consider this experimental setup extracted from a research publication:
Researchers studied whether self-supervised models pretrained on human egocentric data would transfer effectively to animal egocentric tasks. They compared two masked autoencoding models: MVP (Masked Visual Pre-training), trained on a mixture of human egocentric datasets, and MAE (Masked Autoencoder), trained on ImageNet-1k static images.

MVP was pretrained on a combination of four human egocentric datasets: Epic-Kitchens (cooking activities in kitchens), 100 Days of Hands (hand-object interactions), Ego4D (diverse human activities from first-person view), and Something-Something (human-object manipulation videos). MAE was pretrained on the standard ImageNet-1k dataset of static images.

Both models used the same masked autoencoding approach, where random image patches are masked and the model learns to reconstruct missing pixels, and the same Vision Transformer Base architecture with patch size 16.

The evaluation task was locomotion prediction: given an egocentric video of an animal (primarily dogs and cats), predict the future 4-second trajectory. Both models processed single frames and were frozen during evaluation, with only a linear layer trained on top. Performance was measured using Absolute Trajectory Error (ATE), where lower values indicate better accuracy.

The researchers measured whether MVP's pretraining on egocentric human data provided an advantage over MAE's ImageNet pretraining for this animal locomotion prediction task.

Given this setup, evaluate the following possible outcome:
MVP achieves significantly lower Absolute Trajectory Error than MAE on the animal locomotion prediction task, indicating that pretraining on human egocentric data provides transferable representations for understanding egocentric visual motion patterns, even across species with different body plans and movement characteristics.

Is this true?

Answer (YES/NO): NO